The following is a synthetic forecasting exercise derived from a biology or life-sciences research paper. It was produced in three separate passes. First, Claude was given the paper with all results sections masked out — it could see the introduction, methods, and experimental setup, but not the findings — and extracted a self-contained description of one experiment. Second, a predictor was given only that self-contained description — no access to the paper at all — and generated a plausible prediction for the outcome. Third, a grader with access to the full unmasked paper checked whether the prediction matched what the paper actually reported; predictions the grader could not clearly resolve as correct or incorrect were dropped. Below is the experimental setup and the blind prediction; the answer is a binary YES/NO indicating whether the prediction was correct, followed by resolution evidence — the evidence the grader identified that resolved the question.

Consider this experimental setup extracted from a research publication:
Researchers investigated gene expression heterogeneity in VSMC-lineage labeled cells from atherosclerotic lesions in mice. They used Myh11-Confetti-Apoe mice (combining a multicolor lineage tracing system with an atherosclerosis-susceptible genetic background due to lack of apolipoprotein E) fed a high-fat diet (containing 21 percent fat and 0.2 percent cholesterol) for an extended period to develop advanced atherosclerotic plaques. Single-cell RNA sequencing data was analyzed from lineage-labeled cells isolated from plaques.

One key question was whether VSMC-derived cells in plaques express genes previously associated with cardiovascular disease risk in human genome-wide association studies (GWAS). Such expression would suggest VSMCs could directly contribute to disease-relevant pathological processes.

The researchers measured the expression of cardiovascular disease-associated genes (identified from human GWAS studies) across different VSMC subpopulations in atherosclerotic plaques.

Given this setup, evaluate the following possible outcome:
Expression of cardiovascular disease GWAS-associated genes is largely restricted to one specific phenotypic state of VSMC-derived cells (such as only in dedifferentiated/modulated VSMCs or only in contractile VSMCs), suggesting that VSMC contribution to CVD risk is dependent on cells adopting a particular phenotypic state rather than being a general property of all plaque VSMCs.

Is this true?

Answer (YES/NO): NO